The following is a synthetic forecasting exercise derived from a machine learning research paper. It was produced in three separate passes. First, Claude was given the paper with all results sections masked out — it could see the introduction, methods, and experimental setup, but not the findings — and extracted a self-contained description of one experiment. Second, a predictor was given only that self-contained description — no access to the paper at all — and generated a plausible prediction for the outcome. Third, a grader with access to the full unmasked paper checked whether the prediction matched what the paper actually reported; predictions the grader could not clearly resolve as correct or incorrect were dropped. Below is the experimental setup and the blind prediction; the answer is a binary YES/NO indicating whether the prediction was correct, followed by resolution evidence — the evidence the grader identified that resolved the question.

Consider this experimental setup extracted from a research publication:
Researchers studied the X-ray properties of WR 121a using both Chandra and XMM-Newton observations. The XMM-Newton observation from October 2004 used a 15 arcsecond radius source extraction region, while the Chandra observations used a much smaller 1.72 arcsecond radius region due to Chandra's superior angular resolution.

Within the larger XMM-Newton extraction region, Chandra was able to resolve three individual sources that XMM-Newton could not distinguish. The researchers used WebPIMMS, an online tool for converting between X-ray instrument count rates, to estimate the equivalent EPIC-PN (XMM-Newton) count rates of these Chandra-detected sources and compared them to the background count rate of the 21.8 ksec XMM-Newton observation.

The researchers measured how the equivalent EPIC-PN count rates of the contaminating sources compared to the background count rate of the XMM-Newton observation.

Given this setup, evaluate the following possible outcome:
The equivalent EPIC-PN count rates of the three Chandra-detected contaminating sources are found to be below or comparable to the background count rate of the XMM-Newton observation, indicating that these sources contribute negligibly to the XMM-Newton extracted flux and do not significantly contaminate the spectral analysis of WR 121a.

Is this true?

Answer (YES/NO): YES